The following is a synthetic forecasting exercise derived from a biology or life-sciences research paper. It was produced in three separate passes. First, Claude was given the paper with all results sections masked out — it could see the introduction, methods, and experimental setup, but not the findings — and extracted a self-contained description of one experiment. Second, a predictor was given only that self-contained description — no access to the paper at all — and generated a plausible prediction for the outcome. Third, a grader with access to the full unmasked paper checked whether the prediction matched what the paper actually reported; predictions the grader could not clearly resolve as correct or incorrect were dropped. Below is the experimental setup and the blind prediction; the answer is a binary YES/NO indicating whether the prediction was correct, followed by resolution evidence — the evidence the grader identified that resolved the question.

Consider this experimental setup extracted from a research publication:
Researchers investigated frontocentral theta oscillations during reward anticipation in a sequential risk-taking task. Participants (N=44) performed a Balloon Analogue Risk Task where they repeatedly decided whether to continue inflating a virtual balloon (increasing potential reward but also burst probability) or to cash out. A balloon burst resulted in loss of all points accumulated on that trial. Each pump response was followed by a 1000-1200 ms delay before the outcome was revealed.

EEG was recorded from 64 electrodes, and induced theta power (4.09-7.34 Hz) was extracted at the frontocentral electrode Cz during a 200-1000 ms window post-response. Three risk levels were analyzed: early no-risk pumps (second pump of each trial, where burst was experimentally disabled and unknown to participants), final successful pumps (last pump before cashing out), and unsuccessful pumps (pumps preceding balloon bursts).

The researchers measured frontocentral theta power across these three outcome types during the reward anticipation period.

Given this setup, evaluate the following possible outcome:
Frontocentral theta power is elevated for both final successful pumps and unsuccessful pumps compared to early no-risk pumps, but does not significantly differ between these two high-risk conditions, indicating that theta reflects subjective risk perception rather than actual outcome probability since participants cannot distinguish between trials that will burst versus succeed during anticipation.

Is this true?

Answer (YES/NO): NO